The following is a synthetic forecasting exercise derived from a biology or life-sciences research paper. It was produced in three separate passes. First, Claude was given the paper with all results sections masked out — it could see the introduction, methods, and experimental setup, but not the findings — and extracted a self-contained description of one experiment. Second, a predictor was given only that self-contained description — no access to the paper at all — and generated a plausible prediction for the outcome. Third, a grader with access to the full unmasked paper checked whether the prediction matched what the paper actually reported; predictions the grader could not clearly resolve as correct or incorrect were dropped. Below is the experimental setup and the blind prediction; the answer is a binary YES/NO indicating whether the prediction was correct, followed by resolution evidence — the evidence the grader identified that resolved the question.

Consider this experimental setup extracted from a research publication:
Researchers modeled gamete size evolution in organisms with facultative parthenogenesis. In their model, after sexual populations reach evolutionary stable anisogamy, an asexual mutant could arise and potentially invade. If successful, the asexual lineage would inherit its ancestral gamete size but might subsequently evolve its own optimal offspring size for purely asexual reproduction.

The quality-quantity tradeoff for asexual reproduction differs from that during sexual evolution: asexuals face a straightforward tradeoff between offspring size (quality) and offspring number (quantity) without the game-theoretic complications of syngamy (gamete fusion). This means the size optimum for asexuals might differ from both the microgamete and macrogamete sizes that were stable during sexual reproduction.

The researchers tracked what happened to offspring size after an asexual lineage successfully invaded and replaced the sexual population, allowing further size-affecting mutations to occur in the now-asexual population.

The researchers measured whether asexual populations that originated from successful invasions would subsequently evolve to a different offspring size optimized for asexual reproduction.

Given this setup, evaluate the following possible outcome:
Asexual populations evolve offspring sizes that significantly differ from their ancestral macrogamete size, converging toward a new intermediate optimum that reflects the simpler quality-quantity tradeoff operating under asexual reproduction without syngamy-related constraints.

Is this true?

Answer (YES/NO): NO